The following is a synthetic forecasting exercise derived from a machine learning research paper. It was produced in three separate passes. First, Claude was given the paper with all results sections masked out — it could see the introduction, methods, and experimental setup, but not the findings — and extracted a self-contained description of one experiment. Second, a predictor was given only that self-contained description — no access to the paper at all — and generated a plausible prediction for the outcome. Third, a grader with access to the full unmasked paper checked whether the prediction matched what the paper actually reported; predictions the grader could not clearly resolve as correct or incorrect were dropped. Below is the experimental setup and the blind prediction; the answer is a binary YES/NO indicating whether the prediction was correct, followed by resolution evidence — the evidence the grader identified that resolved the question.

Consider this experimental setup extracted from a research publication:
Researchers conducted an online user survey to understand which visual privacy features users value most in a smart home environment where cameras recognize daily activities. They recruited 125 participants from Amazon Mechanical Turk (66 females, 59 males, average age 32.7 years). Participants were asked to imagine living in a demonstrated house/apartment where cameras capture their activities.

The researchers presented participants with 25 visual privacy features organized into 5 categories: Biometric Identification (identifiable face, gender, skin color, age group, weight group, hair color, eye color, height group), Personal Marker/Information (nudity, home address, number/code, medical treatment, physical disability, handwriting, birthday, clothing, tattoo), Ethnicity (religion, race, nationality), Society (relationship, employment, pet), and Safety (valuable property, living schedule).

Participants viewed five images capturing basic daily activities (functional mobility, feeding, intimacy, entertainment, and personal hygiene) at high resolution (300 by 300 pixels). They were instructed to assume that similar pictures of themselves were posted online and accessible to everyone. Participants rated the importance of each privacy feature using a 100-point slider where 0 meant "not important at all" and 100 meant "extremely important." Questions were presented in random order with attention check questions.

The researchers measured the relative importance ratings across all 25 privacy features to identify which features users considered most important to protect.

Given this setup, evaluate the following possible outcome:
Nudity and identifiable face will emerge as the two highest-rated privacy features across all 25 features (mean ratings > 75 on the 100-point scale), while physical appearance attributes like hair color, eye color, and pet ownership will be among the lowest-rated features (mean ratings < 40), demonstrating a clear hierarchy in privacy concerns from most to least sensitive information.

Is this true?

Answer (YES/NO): NO